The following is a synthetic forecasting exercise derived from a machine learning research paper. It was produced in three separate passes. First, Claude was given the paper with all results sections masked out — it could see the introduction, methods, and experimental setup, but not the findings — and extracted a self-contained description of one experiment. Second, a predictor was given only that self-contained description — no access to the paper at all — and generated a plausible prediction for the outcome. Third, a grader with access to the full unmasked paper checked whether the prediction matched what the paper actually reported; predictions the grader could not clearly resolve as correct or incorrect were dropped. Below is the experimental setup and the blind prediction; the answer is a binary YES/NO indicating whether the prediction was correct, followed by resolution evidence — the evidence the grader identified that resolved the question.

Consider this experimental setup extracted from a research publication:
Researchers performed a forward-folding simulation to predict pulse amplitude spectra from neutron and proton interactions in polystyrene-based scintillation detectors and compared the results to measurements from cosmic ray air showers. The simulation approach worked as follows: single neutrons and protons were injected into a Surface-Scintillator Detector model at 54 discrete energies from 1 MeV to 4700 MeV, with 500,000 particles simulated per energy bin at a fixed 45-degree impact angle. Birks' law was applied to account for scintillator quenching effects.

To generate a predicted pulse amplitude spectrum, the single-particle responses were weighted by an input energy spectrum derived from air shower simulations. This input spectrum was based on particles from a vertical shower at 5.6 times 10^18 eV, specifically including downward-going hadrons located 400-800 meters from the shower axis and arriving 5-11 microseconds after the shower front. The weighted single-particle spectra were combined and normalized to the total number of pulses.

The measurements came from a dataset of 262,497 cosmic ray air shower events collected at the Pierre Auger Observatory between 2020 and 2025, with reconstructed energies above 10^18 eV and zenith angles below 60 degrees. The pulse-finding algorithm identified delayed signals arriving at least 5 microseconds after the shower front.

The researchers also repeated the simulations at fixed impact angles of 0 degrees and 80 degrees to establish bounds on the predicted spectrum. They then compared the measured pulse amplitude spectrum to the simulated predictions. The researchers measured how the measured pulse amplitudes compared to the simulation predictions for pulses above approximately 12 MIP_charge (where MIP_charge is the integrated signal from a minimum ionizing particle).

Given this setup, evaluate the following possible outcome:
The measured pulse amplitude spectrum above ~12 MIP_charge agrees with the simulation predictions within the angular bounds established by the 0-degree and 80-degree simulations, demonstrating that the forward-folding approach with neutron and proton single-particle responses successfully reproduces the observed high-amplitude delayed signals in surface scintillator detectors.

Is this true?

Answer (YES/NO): YES